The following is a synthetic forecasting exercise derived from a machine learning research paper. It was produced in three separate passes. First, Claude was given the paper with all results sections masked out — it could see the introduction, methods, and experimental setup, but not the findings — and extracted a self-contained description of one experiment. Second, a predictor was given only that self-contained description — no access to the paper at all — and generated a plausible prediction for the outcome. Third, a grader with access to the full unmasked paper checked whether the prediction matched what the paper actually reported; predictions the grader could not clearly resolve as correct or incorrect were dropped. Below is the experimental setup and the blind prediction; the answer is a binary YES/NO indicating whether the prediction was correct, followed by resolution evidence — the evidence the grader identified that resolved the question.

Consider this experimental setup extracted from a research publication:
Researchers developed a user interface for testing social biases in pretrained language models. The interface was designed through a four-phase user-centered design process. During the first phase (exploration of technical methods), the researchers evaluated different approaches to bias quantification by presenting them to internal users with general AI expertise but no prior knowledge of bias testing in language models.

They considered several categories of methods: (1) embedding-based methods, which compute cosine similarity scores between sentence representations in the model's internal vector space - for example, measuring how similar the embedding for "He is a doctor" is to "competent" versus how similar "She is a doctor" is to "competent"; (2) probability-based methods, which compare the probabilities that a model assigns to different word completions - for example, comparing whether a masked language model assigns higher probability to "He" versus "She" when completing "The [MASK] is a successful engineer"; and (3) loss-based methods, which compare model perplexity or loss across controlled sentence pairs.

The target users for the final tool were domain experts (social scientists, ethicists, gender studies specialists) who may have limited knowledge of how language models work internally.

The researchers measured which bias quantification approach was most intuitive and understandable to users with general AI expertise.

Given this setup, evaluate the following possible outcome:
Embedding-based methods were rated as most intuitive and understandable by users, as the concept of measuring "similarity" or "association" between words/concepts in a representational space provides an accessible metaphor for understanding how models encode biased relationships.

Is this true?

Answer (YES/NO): NO